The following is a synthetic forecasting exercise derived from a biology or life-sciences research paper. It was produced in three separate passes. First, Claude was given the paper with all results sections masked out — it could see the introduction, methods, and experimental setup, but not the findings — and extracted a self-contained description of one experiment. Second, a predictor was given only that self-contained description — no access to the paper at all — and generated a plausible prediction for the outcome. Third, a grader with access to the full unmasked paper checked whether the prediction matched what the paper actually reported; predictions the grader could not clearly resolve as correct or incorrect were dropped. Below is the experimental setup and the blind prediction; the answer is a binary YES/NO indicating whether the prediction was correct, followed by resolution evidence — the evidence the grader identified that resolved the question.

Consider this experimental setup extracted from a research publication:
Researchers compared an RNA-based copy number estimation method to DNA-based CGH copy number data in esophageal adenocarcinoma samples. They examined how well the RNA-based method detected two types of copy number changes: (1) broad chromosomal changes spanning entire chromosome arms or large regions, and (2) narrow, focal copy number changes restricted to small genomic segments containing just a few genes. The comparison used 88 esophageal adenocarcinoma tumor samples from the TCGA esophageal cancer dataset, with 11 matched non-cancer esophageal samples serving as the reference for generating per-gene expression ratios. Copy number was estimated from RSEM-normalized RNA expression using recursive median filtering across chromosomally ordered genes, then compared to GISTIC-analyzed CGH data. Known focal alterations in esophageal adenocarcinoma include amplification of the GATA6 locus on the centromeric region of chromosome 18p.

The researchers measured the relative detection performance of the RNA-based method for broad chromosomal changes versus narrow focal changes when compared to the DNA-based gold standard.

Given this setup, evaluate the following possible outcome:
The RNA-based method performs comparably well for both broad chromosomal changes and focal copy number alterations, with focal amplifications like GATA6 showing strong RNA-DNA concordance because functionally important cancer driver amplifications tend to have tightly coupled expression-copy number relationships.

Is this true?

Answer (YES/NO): NO